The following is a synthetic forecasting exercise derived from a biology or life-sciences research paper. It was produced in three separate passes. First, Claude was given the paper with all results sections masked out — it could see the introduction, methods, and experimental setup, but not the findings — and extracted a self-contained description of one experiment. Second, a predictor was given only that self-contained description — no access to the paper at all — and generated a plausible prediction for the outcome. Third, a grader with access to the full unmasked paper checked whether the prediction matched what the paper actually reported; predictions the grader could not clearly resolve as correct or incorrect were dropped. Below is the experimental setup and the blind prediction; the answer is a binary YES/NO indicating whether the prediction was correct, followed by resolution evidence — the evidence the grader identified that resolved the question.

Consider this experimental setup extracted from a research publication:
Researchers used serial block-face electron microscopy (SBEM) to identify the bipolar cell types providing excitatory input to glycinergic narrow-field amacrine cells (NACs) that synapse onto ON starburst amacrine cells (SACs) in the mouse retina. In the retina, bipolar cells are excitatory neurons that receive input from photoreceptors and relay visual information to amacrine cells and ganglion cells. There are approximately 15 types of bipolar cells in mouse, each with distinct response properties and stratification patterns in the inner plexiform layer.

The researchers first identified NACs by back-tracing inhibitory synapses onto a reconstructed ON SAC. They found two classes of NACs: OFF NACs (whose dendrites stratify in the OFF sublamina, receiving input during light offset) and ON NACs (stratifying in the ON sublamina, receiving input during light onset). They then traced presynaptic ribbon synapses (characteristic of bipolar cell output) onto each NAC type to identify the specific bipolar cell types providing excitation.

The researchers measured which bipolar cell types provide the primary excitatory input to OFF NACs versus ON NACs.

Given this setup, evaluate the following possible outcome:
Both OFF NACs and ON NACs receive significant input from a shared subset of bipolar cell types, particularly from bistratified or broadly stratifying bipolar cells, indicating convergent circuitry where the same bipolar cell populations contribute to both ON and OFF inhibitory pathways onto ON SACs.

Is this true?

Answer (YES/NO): NO